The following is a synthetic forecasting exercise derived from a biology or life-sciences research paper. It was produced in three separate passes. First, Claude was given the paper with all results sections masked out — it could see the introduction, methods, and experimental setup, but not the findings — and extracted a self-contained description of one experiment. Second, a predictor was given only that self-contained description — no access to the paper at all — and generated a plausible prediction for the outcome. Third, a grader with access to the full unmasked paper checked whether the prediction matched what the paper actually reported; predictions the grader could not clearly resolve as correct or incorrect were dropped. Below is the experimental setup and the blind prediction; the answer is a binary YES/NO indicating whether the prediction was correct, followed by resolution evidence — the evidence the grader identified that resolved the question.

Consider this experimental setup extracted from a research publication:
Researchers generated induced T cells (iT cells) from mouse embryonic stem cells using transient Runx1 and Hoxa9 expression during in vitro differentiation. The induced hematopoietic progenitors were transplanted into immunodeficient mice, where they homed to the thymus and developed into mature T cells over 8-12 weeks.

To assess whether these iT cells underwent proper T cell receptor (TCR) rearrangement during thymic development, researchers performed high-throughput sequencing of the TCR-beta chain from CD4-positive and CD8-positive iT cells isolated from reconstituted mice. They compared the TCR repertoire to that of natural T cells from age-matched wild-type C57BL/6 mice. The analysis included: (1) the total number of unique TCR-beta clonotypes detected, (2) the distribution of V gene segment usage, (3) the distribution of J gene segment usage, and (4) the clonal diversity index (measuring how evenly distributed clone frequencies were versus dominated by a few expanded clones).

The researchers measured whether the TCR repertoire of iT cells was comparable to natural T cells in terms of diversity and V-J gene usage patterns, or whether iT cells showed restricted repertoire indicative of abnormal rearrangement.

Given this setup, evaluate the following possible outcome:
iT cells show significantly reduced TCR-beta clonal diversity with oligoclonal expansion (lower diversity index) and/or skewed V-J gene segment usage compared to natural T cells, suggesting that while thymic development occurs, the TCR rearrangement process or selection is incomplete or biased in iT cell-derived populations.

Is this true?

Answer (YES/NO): NO